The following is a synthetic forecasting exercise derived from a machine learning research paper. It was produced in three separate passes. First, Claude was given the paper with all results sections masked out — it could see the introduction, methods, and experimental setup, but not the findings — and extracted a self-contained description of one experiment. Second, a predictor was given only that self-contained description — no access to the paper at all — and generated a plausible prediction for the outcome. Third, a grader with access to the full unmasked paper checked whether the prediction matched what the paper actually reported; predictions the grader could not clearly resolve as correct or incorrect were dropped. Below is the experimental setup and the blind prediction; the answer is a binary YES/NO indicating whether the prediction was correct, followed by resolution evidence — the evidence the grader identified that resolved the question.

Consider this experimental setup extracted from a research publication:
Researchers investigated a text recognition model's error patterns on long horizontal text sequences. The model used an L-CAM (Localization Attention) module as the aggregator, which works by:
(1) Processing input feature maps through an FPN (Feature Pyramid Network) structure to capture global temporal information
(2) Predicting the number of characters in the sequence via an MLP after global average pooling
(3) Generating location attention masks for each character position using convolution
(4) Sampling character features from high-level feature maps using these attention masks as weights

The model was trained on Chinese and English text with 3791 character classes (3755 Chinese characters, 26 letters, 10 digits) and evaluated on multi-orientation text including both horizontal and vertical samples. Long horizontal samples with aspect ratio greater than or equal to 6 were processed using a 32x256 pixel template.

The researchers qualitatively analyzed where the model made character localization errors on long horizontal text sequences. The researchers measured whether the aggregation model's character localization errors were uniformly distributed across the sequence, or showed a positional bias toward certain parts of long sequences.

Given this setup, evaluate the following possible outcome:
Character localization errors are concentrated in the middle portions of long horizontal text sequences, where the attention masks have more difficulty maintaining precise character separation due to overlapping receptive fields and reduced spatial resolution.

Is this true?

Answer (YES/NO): NO